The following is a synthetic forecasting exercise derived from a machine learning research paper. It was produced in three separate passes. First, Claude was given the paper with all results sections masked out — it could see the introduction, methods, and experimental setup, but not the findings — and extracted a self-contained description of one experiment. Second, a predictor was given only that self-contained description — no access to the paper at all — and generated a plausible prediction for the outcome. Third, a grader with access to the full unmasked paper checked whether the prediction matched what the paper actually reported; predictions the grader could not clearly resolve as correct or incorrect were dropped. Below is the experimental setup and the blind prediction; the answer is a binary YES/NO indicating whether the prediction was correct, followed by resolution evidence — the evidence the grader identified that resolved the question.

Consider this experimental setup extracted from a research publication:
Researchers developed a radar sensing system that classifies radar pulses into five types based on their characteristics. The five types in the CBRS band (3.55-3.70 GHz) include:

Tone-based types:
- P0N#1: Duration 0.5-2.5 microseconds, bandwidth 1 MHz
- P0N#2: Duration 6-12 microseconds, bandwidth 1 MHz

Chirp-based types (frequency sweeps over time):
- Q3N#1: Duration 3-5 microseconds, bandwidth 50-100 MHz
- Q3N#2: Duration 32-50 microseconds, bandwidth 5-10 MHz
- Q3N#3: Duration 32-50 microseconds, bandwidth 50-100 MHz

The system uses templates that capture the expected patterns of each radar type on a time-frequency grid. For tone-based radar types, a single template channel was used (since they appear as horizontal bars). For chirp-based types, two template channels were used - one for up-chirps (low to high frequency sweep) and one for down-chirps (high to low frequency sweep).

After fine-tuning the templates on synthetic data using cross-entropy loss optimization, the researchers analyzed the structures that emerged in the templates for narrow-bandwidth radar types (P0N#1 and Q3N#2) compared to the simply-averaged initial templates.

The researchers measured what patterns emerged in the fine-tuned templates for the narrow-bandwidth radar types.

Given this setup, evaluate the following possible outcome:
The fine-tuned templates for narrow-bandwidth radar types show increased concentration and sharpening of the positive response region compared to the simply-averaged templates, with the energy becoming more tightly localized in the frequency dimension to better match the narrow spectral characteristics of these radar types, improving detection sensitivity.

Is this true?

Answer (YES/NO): NO